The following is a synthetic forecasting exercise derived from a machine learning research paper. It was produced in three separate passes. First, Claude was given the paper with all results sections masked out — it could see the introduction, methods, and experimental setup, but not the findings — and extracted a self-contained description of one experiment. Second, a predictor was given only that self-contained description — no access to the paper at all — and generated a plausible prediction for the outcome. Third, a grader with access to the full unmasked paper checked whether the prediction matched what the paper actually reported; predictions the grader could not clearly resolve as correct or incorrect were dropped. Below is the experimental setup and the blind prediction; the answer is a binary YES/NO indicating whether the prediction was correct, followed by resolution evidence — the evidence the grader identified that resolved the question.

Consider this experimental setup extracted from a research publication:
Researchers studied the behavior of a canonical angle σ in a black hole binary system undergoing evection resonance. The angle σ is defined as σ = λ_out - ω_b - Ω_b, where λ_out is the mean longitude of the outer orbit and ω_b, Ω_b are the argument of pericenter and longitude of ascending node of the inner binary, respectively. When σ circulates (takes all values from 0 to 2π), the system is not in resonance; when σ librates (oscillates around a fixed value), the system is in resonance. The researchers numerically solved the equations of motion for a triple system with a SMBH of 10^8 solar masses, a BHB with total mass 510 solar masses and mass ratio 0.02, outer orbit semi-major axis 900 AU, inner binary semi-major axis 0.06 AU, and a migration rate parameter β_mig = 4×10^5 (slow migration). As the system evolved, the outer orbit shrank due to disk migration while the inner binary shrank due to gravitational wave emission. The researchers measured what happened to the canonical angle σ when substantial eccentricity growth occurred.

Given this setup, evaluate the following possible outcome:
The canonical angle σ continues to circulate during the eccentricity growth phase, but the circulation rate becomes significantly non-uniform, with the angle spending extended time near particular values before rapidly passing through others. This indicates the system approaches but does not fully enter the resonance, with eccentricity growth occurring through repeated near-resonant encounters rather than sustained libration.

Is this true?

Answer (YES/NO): NO